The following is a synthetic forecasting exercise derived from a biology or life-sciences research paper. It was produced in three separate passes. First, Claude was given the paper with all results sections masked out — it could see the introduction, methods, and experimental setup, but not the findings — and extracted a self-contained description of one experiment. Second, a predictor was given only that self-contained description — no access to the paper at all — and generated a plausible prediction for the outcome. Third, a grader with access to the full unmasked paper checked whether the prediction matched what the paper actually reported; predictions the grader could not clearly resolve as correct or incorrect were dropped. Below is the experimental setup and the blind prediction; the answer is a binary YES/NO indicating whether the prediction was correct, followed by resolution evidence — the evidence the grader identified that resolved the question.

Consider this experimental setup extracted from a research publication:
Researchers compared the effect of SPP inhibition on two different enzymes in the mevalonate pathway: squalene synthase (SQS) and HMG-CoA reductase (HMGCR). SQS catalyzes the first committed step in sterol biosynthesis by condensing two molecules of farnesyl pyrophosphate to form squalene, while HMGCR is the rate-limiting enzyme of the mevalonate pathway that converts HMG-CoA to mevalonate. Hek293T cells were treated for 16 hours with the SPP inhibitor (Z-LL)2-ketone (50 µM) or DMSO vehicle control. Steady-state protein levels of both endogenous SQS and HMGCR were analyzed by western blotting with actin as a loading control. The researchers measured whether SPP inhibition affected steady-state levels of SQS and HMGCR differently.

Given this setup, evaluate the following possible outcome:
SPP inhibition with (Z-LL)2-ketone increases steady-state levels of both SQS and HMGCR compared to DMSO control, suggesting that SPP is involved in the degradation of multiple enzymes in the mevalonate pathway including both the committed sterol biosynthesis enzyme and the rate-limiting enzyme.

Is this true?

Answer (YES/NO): NO